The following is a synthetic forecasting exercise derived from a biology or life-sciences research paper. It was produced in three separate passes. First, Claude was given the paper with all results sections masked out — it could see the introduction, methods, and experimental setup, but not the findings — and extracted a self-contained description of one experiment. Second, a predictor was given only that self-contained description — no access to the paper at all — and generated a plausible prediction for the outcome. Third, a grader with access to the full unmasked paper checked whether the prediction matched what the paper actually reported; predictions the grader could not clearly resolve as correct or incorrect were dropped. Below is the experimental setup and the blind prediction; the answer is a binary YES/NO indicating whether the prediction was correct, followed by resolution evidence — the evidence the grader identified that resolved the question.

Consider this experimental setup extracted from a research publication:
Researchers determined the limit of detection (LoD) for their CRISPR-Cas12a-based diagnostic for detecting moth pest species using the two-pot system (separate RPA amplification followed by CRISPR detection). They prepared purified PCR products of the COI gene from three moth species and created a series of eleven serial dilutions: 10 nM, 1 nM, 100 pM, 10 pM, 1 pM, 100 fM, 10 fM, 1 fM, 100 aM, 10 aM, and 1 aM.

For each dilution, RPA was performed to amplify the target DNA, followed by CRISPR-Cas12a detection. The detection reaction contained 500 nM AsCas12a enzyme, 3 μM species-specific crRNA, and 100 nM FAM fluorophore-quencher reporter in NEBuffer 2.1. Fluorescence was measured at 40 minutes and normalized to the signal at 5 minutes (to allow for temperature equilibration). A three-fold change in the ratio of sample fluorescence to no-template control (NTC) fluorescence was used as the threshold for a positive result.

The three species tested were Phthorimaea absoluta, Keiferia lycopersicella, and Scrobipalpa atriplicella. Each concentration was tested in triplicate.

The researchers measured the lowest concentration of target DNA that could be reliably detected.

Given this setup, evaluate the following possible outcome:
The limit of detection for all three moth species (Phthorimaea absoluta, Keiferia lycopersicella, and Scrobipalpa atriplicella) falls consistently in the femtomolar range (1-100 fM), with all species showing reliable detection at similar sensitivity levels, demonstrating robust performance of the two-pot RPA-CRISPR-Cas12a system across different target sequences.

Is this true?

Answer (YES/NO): NO